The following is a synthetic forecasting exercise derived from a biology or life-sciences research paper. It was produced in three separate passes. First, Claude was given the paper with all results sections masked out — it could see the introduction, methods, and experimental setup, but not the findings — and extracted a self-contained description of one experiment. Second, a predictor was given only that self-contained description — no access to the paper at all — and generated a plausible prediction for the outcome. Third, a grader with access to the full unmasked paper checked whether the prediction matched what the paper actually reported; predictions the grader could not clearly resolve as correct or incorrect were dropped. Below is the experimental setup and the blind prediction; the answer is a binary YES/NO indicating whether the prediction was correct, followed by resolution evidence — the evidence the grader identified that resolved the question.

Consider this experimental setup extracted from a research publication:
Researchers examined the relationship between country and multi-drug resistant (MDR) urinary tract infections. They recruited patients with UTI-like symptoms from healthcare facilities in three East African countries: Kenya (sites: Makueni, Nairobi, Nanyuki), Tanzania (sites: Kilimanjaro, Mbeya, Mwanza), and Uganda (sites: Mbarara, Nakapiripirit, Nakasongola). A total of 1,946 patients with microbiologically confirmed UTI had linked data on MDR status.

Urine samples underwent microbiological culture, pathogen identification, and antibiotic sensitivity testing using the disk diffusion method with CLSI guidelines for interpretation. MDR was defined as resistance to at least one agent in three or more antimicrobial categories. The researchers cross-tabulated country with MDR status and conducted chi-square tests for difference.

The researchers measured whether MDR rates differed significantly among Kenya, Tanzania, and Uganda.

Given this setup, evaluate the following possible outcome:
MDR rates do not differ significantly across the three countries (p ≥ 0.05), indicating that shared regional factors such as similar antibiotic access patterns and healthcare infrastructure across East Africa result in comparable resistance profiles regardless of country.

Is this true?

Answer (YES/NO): NO